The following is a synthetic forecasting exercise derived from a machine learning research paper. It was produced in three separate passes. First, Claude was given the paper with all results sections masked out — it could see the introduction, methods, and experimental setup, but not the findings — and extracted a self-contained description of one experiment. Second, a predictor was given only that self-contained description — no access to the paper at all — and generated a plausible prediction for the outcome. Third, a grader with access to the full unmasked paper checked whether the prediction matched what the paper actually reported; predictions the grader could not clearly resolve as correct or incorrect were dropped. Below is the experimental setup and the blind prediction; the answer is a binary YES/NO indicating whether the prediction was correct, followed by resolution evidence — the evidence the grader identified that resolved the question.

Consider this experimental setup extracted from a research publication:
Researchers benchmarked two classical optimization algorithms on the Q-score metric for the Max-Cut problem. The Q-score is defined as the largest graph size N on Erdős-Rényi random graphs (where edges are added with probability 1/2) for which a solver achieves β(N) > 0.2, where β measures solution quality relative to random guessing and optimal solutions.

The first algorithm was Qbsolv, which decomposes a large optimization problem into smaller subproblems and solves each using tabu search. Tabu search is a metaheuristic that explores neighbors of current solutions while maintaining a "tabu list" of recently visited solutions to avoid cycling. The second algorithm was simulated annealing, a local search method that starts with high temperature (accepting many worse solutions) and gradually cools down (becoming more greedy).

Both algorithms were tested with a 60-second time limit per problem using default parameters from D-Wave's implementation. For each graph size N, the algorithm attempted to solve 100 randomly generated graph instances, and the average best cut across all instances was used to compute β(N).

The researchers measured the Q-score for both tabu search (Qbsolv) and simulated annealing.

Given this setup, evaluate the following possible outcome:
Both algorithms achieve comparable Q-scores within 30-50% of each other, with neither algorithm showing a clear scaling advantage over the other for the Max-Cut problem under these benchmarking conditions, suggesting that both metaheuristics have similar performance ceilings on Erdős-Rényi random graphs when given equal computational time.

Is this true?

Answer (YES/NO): NO